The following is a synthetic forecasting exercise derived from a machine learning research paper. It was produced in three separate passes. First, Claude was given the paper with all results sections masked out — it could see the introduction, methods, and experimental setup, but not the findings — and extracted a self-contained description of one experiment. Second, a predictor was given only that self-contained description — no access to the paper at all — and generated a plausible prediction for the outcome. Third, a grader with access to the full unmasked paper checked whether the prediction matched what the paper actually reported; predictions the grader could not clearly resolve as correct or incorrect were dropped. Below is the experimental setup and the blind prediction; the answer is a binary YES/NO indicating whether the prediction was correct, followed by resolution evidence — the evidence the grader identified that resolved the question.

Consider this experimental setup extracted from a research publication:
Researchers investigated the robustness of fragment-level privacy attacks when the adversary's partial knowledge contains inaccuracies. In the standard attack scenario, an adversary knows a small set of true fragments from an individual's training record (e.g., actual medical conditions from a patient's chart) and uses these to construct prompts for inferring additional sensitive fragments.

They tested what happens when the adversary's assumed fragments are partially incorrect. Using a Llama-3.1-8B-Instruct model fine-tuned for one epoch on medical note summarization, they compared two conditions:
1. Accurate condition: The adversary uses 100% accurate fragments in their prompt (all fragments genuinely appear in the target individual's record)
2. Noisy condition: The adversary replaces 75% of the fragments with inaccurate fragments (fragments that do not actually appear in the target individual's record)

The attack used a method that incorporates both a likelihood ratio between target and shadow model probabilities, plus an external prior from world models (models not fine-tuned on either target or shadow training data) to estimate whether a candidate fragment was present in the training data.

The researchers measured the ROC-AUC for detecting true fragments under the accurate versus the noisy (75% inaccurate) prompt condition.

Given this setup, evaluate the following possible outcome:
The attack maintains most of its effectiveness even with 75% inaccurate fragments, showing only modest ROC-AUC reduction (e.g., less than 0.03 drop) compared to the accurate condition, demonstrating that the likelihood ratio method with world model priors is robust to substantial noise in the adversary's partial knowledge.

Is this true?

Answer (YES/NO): NO